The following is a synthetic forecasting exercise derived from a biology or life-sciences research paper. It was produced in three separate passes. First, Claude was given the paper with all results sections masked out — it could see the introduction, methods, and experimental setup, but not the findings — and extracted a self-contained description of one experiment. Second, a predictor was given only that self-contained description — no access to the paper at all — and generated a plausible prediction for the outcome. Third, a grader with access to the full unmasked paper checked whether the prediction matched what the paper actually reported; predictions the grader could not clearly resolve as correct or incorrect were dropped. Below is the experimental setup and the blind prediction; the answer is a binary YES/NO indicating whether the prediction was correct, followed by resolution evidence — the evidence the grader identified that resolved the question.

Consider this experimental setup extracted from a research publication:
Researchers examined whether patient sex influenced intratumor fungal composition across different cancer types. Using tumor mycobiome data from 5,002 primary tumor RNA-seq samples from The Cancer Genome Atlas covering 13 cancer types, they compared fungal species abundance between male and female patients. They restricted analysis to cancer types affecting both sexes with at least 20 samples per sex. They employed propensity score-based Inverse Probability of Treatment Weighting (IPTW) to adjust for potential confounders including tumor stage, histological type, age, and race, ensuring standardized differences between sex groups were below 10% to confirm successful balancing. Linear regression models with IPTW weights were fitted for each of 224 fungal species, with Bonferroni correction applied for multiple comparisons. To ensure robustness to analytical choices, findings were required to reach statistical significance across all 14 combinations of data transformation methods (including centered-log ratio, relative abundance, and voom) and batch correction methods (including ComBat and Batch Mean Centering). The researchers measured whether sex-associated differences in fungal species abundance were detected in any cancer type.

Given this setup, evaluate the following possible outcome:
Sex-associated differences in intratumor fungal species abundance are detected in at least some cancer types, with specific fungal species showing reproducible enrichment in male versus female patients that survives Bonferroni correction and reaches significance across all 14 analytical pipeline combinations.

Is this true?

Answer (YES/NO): YES